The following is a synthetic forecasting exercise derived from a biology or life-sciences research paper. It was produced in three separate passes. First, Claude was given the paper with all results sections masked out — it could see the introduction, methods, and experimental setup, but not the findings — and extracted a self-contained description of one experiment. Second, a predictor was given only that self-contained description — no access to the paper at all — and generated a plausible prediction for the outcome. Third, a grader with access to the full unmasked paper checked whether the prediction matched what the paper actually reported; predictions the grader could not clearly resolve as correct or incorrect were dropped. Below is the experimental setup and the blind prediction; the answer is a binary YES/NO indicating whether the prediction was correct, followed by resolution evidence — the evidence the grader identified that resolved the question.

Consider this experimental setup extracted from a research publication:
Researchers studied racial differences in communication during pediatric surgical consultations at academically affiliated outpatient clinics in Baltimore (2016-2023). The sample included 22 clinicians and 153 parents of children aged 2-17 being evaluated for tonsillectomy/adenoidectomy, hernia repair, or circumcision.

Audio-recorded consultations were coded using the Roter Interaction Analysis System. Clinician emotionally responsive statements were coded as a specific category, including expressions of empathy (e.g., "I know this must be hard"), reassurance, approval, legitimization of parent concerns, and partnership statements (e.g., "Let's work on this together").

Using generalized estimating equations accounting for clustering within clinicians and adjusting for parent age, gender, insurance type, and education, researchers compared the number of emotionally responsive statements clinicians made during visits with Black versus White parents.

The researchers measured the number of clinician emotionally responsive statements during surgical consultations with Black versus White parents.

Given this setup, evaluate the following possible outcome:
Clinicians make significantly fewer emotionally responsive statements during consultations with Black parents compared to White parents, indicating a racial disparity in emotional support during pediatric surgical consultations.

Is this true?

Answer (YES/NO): NO